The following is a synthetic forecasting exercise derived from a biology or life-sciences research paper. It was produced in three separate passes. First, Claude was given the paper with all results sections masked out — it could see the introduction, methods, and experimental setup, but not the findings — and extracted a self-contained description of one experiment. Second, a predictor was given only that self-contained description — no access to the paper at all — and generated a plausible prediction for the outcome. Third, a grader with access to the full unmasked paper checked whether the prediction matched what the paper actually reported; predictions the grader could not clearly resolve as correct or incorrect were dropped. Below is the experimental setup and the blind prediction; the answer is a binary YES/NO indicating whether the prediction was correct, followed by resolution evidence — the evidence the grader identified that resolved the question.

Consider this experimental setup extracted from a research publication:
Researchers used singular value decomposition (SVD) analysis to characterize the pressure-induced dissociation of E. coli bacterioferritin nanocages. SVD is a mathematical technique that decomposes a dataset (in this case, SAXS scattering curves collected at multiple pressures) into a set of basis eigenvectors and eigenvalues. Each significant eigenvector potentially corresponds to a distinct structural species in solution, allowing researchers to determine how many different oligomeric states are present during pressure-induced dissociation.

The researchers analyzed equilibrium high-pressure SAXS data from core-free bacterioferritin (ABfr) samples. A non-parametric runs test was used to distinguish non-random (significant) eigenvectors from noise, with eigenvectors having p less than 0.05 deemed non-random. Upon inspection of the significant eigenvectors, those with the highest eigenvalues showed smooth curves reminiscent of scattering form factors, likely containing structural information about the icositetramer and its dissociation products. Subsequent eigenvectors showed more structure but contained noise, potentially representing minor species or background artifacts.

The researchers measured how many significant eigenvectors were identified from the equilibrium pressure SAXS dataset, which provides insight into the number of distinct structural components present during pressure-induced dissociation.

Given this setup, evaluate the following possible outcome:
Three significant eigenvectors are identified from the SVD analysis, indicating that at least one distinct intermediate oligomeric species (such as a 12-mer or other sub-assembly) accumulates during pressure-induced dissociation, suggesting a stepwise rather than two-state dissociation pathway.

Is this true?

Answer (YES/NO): NO